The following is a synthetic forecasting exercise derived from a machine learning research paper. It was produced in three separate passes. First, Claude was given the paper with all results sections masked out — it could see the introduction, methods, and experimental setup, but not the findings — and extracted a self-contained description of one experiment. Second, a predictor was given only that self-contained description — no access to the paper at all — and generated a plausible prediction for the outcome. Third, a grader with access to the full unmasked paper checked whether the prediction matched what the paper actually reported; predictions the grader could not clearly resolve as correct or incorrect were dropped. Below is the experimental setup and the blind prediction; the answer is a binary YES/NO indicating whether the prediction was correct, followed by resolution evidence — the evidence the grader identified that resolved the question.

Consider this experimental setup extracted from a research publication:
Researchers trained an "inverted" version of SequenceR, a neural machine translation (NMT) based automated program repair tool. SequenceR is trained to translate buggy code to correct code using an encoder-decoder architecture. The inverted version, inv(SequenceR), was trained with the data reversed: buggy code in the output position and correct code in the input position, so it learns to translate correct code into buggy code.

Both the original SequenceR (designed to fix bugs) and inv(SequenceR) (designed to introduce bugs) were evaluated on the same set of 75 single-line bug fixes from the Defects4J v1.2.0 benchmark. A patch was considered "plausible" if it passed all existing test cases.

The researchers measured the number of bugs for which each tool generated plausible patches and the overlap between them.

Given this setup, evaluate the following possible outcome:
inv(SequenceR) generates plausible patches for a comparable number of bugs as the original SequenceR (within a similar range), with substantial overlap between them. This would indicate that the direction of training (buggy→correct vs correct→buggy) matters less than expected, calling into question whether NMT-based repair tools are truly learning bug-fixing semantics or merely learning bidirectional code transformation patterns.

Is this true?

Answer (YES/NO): YES